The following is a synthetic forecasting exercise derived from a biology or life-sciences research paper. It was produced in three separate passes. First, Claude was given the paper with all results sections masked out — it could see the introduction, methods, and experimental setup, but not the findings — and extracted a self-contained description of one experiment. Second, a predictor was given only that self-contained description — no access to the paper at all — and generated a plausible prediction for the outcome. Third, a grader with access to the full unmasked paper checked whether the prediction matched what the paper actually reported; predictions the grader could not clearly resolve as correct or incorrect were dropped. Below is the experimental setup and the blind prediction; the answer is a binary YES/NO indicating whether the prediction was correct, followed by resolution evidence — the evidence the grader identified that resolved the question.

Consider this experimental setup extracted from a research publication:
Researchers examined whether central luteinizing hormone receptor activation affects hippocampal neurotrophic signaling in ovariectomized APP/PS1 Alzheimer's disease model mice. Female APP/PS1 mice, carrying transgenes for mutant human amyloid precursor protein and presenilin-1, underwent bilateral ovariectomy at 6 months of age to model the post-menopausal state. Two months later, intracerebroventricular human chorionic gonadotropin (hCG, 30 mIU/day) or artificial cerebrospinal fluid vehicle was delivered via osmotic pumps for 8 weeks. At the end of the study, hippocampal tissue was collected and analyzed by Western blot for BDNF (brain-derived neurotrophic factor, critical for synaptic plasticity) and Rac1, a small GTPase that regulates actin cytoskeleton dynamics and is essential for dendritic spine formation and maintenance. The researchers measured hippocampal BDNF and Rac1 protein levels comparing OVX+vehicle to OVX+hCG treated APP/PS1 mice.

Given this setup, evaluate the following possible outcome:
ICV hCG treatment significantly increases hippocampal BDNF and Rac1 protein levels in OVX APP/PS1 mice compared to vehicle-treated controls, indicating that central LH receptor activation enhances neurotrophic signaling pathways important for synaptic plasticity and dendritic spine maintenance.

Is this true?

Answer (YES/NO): YES